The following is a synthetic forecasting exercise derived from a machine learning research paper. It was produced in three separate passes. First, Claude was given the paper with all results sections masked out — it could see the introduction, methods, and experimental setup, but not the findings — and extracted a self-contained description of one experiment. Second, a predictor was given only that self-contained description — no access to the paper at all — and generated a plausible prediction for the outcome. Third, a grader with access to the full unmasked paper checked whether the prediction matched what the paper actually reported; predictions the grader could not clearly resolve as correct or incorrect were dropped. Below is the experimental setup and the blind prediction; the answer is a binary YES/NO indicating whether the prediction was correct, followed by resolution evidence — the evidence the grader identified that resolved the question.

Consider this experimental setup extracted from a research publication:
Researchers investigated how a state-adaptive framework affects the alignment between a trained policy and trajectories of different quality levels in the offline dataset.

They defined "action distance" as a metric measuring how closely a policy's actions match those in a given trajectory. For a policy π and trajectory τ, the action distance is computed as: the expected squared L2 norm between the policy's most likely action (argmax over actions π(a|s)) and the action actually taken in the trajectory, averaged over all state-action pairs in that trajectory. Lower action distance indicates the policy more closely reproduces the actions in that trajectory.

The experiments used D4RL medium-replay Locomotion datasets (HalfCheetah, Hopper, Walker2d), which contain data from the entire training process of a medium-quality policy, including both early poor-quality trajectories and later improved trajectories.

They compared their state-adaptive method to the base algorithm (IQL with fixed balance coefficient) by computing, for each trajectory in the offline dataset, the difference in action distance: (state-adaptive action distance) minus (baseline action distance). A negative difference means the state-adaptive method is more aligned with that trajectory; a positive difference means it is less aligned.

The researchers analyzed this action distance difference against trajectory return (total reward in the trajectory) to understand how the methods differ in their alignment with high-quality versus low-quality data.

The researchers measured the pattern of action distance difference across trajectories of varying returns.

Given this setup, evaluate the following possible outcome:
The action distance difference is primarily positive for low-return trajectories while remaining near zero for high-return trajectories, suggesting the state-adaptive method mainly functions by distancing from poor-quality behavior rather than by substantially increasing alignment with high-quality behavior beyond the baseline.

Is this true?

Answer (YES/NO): NO